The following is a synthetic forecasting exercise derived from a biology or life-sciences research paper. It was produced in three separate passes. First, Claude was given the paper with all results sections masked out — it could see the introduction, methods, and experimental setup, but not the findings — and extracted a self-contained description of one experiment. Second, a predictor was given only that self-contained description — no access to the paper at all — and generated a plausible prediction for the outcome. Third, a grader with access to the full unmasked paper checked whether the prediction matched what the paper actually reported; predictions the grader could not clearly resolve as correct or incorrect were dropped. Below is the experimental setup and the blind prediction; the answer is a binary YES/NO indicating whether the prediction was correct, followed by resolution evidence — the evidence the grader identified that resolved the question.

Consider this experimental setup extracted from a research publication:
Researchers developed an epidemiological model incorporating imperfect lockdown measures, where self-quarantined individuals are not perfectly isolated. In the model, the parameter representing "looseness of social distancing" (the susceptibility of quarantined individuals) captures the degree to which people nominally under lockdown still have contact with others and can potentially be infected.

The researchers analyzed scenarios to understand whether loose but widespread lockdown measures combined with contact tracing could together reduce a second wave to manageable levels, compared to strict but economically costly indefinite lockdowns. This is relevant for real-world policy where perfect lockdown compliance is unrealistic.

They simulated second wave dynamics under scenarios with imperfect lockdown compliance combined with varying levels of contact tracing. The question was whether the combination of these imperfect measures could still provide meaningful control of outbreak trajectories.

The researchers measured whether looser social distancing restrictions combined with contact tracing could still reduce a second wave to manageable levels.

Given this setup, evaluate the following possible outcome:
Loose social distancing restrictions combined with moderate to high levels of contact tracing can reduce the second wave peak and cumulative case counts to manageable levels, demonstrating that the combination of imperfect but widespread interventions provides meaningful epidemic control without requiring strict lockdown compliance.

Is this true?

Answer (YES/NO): YES